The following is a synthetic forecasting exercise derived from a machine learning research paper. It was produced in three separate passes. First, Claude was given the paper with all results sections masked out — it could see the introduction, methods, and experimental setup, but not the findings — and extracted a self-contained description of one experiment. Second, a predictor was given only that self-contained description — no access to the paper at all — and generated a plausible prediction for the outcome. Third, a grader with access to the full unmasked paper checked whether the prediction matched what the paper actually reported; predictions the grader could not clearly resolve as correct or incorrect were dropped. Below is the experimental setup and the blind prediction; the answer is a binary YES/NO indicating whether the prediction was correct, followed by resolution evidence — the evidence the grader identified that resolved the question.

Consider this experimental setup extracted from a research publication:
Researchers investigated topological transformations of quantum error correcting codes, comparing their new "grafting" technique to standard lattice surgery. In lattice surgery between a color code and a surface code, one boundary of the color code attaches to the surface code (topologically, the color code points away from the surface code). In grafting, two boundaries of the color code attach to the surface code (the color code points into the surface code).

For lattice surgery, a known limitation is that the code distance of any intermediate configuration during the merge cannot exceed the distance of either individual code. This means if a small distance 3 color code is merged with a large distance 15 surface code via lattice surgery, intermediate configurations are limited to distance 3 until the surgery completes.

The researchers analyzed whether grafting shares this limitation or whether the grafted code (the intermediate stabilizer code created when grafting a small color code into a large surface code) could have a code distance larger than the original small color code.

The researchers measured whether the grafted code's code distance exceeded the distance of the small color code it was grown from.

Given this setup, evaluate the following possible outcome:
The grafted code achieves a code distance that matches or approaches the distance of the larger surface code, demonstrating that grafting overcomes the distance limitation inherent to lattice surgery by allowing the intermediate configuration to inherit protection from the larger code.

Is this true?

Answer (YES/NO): YES